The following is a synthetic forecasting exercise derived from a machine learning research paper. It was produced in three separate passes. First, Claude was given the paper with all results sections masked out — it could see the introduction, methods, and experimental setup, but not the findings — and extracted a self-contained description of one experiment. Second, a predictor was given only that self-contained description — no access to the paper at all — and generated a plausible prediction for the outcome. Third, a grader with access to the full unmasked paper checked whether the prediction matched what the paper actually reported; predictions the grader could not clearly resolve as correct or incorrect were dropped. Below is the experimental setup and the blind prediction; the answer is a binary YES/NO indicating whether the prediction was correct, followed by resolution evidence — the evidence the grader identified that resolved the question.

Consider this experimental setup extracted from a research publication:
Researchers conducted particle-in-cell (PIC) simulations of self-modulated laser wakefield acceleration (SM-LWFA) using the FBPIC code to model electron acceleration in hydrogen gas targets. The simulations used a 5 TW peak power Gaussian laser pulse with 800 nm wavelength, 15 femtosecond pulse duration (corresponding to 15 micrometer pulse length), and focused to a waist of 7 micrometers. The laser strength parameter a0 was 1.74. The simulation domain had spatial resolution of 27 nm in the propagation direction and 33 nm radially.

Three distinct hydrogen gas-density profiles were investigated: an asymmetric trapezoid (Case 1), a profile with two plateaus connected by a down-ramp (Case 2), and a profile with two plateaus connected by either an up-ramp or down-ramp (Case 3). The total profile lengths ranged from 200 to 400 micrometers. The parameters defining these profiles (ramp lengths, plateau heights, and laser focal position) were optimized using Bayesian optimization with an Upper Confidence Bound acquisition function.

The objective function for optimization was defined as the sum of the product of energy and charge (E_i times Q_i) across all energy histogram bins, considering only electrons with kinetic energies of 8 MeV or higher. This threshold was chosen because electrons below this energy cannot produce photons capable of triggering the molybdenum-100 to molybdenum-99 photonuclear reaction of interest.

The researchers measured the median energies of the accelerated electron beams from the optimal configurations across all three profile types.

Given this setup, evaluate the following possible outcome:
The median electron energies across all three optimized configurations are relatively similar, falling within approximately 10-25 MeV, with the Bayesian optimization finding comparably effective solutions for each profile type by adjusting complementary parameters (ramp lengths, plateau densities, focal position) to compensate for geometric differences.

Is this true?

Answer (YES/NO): YES